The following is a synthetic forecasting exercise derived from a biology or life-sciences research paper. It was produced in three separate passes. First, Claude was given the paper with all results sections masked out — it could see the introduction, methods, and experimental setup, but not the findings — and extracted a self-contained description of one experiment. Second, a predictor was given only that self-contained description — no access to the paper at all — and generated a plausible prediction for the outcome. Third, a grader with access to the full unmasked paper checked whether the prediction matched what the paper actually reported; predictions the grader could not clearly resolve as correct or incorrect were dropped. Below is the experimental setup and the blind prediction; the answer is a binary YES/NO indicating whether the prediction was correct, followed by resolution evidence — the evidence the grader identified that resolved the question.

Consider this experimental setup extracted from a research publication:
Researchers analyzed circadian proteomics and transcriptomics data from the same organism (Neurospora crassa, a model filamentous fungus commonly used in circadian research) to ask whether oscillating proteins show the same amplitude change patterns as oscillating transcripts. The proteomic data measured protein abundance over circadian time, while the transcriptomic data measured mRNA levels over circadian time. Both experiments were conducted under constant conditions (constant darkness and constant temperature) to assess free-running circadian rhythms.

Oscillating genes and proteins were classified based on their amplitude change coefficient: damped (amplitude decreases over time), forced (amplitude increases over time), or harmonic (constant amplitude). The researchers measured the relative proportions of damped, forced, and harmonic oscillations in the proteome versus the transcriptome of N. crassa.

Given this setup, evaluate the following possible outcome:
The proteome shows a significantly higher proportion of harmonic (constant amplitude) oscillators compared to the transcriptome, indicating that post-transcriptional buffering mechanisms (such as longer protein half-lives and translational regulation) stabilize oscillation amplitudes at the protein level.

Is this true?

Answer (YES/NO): NO